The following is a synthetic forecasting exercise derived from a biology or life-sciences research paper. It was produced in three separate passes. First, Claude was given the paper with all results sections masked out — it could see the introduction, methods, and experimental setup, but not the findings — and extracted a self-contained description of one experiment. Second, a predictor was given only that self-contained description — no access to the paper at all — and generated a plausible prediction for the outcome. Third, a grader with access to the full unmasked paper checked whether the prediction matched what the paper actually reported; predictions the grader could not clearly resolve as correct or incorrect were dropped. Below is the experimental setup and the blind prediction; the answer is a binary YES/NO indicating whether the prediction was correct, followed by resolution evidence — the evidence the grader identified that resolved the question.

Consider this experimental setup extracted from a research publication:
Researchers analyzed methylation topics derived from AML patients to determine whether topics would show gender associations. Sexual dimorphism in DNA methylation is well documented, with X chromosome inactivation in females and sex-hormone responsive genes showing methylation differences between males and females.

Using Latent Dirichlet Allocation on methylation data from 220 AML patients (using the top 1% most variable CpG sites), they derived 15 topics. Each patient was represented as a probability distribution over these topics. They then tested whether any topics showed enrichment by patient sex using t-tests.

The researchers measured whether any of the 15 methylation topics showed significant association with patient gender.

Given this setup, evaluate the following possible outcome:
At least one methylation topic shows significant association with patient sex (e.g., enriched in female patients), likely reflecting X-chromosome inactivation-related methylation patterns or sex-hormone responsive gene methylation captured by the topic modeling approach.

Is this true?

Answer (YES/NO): YES